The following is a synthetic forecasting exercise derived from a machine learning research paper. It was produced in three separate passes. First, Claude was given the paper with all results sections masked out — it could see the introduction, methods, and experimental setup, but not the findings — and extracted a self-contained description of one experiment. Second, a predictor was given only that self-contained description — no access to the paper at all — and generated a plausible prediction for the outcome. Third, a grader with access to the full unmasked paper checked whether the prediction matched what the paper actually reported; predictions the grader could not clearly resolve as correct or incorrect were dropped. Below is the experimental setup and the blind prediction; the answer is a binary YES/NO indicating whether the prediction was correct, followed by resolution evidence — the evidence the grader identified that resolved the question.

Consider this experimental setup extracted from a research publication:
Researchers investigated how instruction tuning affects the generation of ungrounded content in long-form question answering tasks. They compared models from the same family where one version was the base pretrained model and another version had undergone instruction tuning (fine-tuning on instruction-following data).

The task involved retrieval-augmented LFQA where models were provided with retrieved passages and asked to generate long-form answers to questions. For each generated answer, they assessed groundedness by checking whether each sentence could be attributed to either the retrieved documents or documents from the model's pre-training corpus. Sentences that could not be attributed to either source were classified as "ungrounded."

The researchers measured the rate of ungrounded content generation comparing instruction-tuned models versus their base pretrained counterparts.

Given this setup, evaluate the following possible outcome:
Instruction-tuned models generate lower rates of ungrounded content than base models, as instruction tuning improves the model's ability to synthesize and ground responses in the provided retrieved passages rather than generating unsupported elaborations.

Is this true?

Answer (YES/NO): YES